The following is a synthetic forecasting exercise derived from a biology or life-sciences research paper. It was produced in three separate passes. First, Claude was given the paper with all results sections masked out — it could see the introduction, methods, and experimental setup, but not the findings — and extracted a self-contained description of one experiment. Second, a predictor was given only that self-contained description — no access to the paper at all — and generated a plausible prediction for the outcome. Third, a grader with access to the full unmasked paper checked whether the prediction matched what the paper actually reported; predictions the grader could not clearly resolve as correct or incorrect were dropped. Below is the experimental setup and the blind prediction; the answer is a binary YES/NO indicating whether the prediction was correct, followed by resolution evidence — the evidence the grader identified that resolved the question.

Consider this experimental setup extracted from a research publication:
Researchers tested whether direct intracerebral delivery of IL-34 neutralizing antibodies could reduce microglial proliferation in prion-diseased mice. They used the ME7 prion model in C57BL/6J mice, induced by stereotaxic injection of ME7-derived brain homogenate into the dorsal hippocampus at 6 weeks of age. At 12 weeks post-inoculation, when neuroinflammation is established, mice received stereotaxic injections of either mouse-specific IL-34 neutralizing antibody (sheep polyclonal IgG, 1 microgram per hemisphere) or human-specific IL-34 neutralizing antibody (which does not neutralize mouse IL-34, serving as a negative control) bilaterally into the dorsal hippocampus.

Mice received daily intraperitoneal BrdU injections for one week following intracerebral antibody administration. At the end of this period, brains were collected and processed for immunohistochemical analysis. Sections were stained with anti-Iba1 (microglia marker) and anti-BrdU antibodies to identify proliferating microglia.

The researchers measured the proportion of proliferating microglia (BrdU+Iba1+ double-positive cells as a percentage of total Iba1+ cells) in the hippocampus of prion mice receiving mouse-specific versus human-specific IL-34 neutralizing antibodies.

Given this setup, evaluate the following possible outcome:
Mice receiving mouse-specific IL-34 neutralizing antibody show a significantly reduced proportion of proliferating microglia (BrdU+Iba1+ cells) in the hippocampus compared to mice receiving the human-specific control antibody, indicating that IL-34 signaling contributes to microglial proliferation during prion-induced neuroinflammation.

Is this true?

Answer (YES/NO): YES